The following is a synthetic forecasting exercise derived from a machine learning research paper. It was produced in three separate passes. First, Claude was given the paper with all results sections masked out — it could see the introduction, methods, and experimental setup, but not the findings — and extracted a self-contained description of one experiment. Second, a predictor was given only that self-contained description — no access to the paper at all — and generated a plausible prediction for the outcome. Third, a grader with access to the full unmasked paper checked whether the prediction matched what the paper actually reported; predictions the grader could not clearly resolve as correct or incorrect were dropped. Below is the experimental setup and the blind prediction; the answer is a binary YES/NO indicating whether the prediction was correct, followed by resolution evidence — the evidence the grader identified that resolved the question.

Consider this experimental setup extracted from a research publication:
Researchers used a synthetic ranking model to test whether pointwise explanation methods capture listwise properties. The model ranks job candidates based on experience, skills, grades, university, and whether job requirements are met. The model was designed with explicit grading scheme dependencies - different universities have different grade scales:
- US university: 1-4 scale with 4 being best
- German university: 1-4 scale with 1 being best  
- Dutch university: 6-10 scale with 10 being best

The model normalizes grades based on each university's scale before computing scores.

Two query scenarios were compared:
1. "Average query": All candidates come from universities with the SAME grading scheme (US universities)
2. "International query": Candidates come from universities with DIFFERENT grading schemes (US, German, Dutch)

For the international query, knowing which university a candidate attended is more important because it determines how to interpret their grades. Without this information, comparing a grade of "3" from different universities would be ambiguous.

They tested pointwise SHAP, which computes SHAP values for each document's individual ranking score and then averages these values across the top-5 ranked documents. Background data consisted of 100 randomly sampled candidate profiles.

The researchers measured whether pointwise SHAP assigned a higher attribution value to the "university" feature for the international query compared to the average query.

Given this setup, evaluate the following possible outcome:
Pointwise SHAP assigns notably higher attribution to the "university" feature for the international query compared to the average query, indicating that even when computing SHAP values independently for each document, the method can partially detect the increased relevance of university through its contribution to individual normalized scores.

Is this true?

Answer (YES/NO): NO